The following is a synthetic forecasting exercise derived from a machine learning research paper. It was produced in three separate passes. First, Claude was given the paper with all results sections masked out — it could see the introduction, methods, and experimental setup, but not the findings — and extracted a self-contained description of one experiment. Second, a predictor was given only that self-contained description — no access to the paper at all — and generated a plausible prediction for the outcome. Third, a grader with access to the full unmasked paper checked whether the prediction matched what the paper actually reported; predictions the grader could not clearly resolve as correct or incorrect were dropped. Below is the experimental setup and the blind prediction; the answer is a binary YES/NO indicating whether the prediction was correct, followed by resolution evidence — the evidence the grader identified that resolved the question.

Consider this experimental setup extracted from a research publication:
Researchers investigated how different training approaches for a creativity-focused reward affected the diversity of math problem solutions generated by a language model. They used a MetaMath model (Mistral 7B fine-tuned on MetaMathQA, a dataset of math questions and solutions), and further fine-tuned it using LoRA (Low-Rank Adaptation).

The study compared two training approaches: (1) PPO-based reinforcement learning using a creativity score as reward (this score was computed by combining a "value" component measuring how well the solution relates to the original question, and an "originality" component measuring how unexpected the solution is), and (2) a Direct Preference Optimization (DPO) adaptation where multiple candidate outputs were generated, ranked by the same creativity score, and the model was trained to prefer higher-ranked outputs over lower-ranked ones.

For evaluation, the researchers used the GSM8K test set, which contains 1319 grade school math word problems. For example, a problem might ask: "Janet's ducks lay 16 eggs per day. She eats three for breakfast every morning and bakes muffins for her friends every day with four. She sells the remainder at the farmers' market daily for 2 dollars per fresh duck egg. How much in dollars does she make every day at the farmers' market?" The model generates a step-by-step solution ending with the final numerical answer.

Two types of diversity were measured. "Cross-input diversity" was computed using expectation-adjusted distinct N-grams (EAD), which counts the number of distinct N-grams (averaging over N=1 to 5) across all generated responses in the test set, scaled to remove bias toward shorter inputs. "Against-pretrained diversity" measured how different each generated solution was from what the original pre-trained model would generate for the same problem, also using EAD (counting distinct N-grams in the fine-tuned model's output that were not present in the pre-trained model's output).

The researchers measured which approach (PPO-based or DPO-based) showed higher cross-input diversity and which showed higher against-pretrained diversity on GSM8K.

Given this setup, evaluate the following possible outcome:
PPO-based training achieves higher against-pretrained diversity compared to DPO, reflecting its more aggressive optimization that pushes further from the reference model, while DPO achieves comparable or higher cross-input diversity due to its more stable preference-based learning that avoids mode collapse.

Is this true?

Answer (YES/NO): YES